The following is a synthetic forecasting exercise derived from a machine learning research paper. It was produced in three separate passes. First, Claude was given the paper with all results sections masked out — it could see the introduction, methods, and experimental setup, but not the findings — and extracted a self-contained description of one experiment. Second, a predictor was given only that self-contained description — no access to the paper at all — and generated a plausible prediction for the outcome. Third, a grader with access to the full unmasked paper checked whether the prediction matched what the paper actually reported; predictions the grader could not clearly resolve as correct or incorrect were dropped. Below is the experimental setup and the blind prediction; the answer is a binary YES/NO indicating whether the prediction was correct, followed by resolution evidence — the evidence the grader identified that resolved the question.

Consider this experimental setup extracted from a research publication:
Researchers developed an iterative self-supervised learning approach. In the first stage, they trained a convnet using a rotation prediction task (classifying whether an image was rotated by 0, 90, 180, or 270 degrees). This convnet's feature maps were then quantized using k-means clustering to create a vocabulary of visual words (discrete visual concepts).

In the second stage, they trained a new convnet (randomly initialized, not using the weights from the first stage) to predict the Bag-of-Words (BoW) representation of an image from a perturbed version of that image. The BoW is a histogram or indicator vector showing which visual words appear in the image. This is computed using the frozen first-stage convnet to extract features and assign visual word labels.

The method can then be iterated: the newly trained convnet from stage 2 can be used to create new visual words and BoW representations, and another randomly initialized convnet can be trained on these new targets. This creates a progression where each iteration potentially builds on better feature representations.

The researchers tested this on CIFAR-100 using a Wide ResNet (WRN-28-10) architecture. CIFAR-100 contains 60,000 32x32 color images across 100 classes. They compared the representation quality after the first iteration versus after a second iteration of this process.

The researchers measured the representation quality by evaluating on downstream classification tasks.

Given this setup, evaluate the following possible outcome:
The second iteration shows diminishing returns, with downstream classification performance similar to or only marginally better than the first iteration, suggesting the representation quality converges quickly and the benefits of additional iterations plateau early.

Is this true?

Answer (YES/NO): NO